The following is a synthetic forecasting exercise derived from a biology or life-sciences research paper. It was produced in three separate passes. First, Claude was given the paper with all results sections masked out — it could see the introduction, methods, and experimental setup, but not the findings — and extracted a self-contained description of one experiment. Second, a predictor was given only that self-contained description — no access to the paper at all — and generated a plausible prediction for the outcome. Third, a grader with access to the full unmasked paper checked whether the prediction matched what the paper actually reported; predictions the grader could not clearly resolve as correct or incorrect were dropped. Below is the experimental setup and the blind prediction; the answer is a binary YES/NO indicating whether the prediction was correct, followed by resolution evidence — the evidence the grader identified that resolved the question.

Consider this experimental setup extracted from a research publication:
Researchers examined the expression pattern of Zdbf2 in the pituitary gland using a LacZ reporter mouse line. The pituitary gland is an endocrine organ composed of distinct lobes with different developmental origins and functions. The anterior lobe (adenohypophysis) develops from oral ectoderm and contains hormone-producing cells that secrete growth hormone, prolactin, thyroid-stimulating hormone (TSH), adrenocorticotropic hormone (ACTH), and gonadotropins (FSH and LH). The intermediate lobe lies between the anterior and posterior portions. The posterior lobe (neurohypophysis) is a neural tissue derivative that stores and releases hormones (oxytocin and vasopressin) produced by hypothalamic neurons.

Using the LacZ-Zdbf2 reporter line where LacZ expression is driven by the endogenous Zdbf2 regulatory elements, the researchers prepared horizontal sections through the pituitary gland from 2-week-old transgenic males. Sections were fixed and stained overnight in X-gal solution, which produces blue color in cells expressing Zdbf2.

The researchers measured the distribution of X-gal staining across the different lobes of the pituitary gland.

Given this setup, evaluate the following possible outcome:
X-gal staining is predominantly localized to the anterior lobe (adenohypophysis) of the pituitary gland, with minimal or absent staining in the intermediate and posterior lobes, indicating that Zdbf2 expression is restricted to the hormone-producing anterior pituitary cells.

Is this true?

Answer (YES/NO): NO